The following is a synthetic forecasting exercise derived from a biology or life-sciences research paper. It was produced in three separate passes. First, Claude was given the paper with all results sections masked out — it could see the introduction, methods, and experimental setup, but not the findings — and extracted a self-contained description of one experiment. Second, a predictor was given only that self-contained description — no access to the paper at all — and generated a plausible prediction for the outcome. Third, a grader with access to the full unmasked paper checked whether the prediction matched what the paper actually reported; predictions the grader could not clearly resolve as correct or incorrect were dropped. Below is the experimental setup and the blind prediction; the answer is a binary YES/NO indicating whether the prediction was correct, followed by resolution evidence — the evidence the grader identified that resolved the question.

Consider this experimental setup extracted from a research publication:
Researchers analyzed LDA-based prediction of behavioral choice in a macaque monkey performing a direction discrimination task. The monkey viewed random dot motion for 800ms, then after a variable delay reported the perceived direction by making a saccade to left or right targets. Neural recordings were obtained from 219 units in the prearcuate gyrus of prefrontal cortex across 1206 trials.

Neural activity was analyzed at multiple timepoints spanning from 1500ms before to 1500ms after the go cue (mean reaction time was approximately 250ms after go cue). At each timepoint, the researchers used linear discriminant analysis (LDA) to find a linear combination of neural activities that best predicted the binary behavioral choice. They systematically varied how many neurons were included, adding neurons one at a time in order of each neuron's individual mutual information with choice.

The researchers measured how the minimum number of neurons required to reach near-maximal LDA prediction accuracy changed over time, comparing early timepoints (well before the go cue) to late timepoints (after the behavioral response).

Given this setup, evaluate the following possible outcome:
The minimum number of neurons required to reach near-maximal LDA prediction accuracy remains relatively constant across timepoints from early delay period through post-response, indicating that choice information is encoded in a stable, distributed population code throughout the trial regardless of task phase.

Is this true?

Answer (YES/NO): NO